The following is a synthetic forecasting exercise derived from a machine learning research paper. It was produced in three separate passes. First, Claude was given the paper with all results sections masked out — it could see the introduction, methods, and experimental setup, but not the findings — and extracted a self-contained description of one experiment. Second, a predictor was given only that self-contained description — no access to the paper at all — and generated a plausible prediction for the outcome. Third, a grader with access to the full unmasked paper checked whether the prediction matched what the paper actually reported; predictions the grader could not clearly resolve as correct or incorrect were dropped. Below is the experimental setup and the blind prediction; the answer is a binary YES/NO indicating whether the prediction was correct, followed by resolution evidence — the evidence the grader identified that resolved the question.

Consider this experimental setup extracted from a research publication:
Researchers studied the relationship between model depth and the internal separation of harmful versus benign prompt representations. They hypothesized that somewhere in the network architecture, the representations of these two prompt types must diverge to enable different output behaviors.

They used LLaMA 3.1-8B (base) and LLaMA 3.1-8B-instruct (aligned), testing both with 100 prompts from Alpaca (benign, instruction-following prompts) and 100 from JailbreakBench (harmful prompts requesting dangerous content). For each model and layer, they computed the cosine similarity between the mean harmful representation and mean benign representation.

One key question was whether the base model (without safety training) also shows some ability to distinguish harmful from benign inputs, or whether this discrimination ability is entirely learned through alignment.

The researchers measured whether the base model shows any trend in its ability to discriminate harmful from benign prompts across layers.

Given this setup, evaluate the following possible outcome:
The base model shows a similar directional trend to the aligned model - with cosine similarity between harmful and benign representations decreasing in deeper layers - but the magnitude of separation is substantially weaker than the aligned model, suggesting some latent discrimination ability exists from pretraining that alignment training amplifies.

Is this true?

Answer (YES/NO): YES